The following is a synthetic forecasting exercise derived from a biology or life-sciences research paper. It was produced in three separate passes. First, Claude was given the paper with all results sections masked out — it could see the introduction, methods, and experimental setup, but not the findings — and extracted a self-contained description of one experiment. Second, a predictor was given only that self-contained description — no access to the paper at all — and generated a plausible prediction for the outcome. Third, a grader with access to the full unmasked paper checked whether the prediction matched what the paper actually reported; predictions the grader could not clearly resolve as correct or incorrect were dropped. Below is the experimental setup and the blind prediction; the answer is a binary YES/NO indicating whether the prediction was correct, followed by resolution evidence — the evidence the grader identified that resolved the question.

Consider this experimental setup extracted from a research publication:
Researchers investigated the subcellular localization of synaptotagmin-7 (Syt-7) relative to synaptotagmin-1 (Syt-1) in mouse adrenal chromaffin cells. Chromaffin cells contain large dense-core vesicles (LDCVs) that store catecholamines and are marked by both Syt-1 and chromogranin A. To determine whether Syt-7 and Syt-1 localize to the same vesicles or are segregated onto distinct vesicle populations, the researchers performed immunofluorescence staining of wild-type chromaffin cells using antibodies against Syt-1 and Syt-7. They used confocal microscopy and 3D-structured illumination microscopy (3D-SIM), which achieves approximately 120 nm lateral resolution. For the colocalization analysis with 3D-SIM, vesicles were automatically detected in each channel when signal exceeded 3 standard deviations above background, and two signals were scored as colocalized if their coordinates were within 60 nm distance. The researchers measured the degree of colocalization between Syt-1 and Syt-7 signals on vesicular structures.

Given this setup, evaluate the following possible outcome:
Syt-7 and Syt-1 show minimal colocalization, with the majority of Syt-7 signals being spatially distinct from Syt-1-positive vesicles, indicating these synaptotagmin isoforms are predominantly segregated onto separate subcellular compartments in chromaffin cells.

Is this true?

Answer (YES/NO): YES